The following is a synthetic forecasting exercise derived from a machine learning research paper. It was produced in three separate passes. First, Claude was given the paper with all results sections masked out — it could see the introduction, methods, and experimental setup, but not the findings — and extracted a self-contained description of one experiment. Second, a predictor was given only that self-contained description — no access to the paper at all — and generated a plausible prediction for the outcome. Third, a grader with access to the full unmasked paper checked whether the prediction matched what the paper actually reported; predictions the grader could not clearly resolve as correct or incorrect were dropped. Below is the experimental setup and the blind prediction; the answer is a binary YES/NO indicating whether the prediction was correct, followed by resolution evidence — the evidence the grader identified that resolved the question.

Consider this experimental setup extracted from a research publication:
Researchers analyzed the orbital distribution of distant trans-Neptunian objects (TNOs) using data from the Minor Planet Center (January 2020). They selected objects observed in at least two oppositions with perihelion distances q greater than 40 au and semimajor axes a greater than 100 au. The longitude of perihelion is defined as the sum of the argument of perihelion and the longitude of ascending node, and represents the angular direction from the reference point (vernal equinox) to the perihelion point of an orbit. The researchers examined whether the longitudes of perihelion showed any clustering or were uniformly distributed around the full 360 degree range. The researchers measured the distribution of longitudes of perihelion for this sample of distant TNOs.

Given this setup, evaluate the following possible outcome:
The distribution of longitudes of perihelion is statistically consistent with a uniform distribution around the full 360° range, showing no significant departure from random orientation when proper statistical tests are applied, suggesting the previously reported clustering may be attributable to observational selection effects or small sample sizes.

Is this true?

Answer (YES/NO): NO